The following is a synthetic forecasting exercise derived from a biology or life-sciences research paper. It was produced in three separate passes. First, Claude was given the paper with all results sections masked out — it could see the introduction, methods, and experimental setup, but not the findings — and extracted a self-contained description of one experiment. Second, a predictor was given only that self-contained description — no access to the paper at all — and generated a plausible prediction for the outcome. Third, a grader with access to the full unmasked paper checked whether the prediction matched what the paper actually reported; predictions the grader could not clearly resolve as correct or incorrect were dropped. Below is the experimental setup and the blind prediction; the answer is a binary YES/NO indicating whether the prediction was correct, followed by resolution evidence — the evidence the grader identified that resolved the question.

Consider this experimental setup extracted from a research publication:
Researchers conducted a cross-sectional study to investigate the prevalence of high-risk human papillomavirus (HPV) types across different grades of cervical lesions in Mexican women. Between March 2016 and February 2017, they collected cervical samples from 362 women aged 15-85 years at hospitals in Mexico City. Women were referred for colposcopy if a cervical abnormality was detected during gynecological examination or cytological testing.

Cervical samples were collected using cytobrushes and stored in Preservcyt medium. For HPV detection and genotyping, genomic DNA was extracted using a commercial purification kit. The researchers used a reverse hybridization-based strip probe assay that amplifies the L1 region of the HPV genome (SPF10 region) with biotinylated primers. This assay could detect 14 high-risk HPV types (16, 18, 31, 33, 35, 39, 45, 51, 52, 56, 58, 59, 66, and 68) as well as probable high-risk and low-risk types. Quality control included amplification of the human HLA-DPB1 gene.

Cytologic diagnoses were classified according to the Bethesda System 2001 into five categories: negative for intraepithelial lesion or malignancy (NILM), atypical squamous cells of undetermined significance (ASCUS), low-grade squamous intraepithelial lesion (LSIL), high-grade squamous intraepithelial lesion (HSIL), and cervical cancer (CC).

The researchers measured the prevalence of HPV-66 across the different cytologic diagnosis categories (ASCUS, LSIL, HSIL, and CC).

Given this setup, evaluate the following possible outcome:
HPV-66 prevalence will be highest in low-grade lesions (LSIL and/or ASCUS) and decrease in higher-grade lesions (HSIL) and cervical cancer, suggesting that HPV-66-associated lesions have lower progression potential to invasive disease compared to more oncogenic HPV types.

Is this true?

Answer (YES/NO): YES